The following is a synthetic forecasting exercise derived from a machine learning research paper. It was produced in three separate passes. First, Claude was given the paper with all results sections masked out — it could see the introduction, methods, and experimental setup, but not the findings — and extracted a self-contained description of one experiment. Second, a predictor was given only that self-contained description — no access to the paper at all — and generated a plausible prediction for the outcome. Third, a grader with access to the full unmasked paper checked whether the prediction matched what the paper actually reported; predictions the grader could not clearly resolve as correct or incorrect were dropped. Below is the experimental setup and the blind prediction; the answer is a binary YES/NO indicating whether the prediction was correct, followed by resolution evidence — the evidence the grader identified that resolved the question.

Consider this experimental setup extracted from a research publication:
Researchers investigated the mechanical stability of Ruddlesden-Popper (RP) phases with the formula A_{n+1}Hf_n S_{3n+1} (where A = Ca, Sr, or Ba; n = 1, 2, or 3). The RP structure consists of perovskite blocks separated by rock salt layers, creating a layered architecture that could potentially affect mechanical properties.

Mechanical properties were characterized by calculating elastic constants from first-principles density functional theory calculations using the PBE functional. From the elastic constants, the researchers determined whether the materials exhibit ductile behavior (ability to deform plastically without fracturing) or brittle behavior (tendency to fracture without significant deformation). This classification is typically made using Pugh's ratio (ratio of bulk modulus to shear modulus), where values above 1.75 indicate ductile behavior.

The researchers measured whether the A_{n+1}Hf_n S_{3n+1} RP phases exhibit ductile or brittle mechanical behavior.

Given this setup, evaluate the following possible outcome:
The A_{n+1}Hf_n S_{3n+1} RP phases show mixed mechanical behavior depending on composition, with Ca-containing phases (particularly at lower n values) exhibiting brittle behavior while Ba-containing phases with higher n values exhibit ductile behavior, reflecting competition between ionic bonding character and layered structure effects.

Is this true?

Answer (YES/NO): NO